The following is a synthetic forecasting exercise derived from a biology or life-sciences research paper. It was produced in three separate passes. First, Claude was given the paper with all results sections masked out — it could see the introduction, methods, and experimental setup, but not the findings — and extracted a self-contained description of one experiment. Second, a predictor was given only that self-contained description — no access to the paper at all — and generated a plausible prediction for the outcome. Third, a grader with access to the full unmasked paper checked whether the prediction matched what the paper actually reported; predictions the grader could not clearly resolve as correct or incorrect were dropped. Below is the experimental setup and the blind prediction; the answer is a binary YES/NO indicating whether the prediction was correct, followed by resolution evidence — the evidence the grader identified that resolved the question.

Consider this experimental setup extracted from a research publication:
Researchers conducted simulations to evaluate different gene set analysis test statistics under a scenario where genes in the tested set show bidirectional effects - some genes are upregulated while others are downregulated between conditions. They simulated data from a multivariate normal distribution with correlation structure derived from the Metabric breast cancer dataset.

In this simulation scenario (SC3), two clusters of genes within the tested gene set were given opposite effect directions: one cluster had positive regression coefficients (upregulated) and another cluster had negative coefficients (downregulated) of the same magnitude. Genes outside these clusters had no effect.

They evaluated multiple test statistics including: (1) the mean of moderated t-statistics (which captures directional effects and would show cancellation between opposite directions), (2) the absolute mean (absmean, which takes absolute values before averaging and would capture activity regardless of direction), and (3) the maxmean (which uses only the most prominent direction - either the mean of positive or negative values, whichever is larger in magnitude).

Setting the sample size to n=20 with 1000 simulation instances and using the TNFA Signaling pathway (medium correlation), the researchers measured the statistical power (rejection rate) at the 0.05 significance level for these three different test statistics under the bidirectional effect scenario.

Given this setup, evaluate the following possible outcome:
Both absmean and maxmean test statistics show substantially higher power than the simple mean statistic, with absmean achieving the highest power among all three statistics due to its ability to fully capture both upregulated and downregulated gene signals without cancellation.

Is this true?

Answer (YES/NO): YES